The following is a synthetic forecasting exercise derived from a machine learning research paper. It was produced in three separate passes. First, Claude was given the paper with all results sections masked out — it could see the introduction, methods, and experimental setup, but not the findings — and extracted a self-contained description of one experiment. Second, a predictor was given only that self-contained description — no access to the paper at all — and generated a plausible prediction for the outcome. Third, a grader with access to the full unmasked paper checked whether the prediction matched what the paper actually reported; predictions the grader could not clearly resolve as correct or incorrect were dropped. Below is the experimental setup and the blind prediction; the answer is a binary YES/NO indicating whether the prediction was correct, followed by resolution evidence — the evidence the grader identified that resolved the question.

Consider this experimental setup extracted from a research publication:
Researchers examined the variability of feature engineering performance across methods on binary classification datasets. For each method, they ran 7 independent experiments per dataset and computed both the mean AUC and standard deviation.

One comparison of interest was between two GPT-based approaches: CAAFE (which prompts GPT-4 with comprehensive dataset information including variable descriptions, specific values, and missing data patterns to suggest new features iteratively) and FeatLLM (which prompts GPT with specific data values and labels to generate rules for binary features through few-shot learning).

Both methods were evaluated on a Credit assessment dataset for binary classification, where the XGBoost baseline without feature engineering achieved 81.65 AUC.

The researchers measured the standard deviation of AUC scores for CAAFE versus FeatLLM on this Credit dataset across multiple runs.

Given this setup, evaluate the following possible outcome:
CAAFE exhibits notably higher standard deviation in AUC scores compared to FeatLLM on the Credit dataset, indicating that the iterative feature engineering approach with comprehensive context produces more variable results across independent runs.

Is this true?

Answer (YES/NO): NO